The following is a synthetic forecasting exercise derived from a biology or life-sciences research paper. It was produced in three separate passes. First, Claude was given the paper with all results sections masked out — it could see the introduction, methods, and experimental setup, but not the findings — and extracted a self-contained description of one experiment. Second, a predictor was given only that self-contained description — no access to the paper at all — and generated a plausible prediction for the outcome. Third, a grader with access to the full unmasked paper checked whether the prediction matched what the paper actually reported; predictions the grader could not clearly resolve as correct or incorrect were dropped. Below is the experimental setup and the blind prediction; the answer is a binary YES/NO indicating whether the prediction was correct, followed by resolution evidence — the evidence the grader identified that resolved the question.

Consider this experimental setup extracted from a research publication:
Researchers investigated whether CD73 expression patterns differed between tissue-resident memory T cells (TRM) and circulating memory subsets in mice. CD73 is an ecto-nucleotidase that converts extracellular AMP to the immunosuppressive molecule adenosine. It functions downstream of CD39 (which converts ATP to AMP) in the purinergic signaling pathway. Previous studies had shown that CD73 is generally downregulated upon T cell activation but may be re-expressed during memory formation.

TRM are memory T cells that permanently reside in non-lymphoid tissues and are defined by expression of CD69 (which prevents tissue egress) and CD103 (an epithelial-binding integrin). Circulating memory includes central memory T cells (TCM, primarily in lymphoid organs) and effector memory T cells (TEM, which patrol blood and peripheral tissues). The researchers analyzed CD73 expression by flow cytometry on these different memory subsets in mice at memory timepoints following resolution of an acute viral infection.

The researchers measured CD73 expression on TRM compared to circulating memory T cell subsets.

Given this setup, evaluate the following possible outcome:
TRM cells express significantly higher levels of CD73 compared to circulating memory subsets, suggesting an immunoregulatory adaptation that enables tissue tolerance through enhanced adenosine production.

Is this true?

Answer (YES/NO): NO